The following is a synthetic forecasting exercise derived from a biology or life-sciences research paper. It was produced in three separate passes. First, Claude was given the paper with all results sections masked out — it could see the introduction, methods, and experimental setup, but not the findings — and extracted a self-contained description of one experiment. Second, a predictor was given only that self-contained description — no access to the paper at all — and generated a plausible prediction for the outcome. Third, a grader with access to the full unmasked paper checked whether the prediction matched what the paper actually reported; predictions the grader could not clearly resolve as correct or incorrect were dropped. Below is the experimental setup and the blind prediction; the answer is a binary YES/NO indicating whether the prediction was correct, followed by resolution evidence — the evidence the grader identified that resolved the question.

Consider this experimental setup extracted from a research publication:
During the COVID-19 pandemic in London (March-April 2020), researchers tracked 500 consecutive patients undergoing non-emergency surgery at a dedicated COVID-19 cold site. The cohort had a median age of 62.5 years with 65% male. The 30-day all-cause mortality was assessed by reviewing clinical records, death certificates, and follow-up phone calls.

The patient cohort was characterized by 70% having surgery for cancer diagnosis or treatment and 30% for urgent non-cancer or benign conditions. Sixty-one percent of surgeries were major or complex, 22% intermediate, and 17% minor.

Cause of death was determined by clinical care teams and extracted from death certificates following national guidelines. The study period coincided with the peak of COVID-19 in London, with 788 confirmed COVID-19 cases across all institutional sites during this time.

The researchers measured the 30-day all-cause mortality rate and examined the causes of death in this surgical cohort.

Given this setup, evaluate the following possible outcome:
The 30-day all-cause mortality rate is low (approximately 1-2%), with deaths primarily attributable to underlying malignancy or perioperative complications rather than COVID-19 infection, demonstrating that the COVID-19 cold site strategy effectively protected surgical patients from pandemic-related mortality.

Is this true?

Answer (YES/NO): YES